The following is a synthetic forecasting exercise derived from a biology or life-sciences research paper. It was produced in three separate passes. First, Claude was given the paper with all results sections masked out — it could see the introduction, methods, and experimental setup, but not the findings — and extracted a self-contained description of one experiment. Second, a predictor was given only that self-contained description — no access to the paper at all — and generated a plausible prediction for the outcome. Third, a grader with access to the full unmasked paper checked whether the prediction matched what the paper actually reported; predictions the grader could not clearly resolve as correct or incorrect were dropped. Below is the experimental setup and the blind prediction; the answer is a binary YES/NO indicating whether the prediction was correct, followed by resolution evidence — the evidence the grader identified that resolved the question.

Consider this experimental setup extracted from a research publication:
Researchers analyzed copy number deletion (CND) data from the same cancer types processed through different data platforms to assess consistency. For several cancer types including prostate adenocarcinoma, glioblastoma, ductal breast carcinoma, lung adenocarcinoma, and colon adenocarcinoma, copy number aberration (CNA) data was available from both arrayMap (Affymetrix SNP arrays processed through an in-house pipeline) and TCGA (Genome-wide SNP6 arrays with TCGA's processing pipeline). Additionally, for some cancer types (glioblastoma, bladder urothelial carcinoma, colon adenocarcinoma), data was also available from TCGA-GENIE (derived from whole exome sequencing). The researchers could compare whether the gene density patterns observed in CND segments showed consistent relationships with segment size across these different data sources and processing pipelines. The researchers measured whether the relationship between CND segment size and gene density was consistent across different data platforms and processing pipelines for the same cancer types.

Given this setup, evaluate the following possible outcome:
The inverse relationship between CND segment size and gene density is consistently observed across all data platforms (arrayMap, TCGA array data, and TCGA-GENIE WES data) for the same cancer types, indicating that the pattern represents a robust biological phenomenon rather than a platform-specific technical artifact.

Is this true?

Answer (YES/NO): NO